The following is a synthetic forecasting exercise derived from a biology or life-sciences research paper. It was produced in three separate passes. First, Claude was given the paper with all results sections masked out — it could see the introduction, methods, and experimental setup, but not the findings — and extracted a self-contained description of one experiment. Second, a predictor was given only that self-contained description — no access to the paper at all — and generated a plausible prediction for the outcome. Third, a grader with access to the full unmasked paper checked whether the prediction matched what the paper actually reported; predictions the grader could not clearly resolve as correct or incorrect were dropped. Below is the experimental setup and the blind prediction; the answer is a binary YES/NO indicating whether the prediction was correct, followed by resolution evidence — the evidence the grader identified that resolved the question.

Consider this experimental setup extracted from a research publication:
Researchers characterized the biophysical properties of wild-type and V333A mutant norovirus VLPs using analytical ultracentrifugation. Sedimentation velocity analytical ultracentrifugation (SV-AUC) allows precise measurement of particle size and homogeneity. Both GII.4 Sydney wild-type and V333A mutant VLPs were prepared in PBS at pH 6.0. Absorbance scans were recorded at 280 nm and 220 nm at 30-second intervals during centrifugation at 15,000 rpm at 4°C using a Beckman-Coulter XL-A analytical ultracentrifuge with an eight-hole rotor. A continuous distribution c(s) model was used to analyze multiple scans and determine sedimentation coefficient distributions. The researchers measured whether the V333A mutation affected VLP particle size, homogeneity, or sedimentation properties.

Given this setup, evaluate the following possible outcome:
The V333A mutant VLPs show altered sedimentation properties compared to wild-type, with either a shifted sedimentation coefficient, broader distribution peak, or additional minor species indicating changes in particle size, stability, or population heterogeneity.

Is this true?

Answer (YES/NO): YES